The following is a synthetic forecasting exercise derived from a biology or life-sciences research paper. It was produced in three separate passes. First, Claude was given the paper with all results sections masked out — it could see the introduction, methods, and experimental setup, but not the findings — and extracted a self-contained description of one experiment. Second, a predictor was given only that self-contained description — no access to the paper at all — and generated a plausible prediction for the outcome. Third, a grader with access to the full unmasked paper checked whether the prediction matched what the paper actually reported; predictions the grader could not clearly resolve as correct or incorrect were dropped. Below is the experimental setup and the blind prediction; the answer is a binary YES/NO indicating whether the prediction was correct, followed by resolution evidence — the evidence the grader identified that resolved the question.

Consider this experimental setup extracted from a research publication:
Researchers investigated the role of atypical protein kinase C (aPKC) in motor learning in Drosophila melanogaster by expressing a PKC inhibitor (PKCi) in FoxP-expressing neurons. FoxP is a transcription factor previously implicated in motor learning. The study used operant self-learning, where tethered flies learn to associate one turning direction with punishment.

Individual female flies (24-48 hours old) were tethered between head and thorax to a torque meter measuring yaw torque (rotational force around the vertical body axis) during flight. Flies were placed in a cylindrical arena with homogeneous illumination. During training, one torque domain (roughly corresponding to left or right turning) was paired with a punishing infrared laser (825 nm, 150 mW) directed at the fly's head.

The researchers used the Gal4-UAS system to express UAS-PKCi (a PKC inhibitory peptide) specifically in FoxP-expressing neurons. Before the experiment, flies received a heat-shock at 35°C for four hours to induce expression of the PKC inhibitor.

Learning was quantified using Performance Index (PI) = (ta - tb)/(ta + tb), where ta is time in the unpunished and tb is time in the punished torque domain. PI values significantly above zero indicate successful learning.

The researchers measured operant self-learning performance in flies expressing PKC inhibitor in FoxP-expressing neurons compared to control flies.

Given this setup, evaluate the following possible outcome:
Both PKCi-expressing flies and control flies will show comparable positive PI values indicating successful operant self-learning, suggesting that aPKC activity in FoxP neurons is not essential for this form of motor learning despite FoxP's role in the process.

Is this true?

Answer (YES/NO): NO